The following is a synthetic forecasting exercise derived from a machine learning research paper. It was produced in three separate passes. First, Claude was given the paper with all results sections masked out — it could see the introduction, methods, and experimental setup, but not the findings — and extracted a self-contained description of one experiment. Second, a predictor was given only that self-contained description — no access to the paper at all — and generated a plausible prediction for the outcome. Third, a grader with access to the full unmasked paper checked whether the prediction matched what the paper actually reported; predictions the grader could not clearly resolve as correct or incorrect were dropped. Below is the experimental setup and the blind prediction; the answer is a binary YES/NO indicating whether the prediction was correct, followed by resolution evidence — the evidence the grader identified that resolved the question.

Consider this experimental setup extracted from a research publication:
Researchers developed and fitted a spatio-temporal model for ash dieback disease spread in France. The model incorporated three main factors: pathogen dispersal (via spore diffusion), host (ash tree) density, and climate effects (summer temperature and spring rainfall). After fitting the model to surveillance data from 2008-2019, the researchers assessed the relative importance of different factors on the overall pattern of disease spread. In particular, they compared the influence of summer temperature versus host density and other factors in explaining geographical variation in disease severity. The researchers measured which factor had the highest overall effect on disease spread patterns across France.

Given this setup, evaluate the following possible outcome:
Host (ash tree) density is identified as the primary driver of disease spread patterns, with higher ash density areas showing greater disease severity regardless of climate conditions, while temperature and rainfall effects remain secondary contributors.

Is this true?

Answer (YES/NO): NO